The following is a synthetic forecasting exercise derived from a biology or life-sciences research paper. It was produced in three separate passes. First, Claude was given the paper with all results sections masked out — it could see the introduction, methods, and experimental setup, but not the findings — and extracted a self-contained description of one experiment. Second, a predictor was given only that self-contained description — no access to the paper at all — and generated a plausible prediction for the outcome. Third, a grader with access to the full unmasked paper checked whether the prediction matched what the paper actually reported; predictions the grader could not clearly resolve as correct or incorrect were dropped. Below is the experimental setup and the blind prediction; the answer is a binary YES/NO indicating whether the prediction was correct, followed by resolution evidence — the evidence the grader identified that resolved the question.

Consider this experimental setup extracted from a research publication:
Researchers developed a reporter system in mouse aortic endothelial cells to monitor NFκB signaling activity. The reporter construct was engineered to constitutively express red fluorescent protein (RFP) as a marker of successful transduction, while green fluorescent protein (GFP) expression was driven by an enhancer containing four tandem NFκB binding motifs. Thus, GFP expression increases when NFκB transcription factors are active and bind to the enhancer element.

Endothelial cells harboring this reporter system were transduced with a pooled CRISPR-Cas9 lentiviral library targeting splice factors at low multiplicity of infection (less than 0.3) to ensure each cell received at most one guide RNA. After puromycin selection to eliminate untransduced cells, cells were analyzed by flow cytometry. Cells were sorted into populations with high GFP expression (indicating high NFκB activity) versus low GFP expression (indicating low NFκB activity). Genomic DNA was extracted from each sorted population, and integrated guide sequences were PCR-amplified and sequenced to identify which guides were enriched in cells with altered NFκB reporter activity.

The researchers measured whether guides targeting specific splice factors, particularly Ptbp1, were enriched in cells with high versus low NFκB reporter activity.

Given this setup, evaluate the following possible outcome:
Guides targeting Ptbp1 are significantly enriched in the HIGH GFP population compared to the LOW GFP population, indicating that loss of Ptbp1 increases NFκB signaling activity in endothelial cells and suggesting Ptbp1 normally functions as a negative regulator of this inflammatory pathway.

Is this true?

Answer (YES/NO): NO